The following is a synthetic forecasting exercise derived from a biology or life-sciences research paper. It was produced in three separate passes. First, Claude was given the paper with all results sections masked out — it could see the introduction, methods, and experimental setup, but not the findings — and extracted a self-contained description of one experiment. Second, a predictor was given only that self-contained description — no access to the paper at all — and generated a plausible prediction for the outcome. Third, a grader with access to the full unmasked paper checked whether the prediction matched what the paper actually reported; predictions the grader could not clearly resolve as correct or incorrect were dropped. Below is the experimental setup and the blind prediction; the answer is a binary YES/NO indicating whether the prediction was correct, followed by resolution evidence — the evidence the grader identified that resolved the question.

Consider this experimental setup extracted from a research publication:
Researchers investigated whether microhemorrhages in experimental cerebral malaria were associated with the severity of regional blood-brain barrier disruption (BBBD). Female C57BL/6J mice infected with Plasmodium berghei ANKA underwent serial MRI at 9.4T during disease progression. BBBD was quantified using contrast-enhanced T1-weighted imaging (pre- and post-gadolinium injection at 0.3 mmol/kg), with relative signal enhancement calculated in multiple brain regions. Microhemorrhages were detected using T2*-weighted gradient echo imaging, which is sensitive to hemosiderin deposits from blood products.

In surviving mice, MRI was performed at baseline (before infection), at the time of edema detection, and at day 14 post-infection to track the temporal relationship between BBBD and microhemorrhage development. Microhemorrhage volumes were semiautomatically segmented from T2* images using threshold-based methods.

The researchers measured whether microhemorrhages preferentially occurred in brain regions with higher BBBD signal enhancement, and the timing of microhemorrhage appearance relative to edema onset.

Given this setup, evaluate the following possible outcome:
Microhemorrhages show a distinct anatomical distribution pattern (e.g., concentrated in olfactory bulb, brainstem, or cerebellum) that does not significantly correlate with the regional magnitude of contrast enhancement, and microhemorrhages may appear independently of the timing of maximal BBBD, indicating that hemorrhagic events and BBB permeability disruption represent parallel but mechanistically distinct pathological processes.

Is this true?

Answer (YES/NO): NO